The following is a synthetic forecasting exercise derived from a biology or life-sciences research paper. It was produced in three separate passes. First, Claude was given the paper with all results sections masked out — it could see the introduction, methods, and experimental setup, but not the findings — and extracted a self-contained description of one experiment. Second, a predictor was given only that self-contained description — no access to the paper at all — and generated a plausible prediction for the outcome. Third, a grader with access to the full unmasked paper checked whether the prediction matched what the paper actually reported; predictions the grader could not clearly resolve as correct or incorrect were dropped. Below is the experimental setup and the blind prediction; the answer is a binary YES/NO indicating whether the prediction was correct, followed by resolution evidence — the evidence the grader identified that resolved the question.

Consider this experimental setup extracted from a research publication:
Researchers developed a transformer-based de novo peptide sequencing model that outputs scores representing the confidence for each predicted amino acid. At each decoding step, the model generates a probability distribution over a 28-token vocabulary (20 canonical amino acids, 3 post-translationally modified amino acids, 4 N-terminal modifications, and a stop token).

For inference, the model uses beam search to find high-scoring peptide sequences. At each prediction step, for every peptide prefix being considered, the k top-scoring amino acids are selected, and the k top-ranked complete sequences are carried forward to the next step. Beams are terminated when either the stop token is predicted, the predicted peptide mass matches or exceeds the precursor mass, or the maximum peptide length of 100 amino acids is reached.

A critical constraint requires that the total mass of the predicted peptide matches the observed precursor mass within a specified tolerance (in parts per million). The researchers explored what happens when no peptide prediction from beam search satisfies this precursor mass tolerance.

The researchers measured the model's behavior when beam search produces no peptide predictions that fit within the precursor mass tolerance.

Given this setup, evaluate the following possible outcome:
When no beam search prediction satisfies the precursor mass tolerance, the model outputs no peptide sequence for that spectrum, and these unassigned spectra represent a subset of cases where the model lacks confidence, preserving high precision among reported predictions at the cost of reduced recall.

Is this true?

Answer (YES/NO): NO